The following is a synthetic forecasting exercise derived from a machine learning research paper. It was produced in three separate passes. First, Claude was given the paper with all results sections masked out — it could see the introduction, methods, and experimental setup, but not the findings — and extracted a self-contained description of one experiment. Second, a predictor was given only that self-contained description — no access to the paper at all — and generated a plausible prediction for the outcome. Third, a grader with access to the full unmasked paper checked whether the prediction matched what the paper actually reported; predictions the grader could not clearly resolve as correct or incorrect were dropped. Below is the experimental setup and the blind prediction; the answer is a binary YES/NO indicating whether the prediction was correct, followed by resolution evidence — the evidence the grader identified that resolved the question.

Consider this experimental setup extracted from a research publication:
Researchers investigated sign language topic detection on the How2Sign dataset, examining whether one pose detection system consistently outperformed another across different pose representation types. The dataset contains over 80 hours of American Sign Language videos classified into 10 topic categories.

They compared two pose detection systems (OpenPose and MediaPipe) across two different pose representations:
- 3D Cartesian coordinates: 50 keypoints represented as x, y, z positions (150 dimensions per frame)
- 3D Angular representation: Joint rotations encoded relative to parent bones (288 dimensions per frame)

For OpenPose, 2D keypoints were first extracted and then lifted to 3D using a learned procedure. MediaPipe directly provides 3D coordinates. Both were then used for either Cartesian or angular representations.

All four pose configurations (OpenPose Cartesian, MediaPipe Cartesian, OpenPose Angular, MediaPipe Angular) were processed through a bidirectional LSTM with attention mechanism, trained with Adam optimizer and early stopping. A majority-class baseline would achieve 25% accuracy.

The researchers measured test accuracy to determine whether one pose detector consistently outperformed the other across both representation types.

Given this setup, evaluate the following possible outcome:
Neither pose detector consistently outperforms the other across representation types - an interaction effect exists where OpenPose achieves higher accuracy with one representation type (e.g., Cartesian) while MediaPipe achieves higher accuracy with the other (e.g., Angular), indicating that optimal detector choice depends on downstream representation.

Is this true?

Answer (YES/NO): NO